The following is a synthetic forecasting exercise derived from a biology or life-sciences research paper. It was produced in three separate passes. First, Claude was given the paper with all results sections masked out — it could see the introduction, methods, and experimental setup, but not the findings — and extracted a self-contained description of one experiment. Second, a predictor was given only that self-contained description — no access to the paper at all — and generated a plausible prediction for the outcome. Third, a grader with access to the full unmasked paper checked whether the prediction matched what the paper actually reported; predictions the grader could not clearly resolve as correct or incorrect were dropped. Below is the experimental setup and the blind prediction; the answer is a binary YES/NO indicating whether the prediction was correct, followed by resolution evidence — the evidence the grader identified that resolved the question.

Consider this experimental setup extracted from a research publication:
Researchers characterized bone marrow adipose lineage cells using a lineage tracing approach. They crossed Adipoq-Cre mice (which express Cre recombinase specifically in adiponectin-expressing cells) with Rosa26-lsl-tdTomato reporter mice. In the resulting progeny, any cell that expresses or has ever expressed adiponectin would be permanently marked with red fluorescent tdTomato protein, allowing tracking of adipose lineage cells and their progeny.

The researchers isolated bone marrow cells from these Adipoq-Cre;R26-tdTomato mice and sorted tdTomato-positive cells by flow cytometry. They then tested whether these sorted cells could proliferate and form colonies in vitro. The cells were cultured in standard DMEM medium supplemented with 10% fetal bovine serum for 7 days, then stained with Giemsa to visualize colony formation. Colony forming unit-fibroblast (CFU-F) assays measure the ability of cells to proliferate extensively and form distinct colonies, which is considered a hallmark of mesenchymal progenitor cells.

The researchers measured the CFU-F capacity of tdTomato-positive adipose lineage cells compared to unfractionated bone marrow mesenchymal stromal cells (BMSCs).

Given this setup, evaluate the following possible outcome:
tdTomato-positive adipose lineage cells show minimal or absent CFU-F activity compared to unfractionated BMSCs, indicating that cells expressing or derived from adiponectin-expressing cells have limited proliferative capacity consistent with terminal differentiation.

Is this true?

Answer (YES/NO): YES